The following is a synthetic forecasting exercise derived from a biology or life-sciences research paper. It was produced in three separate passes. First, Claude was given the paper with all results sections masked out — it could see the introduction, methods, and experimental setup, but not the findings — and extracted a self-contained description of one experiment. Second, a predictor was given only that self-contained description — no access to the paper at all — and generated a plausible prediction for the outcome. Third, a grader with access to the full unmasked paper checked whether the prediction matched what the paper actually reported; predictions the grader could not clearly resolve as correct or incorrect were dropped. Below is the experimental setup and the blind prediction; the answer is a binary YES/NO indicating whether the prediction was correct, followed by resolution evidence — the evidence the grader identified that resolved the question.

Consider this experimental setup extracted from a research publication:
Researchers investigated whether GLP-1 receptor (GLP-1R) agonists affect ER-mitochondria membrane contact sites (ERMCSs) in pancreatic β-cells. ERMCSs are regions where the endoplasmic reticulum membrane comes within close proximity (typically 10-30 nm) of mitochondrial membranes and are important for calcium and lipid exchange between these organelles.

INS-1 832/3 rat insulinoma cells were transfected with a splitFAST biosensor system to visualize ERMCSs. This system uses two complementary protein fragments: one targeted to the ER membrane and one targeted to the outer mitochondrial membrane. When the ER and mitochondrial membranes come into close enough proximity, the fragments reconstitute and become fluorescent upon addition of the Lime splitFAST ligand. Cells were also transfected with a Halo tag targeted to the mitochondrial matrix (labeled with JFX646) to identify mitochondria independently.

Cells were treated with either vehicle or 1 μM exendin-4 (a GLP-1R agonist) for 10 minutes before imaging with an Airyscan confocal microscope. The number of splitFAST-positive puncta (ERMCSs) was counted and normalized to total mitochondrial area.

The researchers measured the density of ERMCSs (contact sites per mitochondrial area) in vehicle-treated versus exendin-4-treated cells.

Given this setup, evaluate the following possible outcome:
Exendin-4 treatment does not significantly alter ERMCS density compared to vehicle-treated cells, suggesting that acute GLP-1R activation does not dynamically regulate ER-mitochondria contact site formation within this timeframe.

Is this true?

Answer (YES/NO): NO